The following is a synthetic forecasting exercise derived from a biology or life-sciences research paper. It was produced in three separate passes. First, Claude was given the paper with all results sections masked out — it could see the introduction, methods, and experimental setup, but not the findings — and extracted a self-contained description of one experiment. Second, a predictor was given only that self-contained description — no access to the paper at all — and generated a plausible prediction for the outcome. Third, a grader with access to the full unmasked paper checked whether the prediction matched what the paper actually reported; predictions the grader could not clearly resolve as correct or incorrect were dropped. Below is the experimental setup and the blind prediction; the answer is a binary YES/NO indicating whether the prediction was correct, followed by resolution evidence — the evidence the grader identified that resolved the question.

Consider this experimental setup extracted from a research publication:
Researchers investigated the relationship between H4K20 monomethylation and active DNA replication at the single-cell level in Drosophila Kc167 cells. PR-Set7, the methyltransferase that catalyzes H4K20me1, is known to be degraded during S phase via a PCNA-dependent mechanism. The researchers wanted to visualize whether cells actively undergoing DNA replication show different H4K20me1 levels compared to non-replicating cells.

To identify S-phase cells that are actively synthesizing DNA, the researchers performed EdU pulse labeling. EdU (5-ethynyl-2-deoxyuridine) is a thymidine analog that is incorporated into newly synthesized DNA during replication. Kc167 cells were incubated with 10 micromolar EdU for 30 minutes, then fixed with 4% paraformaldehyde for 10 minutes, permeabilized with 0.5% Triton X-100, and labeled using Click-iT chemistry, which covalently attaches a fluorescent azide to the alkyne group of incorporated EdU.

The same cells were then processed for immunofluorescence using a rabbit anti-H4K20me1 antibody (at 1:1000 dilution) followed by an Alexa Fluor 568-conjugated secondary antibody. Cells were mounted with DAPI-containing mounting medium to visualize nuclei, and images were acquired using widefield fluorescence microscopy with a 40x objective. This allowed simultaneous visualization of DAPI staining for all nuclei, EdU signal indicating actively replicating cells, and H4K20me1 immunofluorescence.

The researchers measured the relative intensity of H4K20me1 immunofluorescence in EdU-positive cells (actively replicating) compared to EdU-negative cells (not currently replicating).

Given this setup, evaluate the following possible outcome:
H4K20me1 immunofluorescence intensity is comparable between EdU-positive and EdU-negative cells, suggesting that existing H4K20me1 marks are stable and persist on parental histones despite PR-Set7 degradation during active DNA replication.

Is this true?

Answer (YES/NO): NO